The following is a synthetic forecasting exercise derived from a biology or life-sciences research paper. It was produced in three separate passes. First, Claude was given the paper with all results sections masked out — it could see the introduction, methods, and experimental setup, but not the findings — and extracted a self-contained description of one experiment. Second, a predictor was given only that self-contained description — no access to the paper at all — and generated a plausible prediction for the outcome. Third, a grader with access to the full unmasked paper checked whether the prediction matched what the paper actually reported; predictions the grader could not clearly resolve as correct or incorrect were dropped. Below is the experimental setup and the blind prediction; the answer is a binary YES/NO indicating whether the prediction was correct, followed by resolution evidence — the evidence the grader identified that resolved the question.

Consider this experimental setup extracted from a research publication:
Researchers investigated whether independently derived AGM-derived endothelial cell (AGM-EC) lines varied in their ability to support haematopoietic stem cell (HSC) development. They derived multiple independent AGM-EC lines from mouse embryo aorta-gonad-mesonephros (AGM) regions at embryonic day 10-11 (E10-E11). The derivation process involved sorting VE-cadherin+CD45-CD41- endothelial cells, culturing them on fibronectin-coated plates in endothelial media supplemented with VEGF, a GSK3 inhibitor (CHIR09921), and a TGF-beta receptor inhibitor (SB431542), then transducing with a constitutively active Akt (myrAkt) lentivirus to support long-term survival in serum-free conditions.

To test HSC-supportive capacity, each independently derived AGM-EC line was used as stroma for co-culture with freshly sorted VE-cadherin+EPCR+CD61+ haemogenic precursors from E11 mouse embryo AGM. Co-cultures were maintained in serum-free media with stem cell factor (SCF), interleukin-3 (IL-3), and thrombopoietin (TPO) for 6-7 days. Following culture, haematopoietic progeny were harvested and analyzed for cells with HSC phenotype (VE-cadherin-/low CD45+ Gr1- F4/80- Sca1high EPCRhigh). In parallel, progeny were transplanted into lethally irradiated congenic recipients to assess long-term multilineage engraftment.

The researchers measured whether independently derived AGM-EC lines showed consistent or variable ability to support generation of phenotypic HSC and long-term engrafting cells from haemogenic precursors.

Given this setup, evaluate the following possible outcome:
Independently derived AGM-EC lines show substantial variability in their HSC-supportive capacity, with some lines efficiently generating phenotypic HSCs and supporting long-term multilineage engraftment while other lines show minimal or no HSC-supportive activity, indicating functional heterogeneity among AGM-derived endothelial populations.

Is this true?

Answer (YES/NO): YES